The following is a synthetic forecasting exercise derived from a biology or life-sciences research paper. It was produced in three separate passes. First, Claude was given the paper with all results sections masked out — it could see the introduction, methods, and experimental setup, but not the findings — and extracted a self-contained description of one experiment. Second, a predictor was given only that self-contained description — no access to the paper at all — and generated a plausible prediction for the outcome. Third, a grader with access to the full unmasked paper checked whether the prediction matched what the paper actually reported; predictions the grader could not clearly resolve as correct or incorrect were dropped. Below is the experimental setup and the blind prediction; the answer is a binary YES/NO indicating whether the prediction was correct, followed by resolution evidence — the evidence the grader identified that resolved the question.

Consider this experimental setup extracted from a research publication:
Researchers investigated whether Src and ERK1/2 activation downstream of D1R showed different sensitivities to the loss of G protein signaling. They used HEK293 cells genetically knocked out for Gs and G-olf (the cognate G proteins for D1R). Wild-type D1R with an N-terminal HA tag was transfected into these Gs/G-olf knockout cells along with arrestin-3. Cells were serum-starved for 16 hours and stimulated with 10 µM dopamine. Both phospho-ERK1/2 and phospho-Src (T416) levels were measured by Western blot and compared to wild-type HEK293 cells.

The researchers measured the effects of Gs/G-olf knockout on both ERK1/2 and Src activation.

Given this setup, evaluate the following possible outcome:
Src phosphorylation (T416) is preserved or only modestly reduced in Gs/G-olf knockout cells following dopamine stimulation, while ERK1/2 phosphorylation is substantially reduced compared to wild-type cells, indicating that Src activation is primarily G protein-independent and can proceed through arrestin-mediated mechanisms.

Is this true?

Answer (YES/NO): YES